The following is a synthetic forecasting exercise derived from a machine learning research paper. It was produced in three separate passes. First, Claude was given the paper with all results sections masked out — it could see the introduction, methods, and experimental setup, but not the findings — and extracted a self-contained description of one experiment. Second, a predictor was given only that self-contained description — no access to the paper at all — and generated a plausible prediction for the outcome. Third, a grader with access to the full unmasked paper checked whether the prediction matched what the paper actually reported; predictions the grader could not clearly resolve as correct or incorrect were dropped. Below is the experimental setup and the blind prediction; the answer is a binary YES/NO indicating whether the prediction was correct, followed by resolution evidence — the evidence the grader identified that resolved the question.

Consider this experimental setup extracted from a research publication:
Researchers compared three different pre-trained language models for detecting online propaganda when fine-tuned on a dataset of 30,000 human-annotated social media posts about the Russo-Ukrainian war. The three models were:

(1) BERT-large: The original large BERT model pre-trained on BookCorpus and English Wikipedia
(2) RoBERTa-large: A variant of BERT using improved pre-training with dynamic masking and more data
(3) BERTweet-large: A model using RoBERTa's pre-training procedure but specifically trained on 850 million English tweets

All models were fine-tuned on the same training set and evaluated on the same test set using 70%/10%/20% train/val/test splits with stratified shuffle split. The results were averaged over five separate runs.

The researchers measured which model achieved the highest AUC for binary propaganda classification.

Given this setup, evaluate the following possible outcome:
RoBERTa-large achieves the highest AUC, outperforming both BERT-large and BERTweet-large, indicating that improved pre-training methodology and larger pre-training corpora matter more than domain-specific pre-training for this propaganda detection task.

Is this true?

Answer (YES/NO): NO